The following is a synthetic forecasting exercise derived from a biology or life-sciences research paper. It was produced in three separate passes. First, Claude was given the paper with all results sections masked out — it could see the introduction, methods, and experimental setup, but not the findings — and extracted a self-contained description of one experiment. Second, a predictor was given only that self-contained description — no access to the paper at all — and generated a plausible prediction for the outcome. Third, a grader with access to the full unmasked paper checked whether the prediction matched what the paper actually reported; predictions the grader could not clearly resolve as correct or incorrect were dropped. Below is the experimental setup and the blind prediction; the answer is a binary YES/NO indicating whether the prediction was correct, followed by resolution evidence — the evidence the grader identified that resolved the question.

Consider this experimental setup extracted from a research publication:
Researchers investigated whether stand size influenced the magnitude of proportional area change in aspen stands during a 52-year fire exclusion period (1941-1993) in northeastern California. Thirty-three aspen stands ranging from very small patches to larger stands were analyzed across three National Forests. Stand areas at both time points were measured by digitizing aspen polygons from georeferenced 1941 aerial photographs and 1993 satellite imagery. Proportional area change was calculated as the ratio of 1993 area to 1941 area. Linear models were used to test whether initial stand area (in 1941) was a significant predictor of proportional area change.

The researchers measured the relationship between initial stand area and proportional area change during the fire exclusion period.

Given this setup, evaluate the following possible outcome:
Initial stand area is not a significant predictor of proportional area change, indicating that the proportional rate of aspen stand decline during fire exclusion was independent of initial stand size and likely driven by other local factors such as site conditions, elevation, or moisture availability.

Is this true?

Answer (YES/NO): NO